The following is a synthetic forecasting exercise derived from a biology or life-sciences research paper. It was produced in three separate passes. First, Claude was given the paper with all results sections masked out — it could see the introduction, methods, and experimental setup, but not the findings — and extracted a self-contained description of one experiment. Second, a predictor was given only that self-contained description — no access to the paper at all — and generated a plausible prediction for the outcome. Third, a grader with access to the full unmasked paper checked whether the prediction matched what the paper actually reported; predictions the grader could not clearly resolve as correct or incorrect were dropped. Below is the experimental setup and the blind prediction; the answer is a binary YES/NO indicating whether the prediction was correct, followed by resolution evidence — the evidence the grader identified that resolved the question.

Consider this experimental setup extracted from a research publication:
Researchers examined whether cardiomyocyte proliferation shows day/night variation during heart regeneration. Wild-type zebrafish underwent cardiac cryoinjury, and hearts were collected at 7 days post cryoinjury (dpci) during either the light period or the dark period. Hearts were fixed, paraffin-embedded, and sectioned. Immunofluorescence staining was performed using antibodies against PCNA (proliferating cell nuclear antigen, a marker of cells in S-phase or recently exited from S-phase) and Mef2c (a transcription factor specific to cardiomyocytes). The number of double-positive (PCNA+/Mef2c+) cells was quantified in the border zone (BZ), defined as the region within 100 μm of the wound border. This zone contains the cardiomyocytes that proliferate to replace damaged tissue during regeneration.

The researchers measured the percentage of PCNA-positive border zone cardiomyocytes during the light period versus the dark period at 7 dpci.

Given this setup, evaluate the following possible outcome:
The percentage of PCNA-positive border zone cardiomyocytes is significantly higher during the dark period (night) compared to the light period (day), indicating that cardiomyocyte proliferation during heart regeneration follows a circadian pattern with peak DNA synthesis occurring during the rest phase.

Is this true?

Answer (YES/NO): NO